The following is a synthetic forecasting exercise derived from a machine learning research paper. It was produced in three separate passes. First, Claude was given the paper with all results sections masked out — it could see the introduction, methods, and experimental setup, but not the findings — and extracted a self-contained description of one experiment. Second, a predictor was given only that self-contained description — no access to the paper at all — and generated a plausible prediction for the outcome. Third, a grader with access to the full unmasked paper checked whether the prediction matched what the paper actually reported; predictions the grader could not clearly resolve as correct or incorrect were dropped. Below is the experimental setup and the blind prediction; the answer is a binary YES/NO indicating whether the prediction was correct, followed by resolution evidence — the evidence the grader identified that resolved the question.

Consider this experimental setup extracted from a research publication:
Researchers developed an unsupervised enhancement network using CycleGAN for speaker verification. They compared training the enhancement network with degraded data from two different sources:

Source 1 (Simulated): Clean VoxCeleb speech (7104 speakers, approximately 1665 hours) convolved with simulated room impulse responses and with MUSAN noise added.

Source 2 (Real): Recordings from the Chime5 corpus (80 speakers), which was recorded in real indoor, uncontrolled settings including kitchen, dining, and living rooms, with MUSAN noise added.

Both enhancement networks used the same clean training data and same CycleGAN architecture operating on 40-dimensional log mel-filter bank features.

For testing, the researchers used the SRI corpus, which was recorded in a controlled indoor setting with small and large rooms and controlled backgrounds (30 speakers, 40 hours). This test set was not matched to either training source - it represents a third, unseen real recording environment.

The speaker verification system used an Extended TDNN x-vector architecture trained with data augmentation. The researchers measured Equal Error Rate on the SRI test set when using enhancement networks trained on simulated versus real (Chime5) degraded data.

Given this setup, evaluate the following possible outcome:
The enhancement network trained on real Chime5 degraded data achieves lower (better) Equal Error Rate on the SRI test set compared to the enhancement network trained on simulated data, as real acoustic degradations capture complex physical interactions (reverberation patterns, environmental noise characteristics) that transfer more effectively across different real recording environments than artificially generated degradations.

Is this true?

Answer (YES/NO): NO